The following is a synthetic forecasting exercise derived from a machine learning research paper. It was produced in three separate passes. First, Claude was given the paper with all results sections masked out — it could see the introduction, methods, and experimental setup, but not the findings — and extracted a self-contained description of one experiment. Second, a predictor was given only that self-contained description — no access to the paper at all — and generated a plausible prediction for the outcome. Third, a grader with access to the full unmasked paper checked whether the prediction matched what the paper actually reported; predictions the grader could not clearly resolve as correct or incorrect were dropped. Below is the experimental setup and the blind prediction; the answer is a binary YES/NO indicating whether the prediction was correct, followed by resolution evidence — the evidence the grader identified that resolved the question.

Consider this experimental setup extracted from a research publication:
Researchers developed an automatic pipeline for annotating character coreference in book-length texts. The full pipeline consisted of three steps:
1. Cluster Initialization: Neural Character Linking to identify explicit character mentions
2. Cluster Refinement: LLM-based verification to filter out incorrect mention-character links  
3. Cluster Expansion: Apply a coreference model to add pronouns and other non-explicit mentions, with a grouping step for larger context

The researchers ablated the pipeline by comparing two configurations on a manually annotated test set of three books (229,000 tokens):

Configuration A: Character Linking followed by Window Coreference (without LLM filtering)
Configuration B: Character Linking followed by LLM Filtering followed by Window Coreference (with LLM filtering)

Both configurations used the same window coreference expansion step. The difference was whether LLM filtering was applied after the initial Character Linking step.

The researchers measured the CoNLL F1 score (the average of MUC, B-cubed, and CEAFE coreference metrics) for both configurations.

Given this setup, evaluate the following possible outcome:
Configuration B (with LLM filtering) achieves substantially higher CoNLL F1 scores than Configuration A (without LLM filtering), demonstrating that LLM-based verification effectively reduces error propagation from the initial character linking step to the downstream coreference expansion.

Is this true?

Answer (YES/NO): YES